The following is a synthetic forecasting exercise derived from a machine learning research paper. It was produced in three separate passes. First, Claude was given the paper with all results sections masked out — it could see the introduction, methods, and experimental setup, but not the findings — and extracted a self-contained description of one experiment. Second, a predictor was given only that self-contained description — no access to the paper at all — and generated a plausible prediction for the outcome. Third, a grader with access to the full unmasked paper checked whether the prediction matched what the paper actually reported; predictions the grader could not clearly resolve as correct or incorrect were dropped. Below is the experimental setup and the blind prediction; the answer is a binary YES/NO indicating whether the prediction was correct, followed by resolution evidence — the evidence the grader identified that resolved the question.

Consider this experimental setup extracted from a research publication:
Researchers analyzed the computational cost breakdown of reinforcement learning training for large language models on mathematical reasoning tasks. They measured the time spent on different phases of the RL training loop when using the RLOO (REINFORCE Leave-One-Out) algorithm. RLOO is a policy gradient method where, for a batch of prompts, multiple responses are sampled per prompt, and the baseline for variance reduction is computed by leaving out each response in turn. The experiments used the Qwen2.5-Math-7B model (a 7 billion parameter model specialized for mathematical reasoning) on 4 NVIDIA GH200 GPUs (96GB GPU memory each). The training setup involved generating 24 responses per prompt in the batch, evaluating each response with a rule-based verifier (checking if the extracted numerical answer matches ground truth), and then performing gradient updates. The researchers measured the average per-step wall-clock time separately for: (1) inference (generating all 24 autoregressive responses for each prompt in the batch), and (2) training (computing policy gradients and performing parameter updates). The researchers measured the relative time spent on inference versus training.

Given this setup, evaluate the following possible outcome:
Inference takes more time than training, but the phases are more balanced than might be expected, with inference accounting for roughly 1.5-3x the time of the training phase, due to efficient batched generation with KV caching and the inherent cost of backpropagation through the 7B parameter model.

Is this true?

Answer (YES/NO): YES